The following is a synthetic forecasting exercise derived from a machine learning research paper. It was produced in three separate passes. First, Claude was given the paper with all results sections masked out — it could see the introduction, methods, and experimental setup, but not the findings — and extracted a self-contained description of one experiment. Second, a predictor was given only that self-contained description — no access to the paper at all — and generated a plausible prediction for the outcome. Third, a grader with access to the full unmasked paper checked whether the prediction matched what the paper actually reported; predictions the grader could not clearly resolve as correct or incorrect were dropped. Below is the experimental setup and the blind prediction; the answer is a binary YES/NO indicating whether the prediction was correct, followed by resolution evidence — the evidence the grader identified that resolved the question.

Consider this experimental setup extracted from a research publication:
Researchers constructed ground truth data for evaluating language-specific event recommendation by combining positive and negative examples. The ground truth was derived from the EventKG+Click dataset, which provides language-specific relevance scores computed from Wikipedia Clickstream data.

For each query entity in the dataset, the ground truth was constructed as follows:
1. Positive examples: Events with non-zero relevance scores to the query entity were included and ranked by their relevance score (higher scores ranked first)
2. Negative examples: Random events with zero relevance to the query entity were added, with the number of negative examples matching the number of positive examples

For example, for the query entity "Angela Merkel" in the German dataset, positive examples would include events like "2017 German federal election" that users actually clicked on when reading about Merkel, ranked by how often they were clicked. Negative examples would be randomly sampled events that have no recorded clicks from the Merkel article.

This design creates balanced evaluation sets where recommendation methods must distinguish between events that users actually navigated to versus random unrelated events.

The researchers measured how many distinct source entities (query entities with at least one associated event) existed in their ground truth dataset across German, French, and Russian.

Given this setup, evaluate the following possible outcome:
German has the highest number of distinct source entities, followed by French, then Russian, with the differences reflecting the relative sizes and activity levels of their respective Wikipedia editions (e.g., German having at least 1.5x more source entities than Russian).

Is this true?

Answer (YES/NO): NO